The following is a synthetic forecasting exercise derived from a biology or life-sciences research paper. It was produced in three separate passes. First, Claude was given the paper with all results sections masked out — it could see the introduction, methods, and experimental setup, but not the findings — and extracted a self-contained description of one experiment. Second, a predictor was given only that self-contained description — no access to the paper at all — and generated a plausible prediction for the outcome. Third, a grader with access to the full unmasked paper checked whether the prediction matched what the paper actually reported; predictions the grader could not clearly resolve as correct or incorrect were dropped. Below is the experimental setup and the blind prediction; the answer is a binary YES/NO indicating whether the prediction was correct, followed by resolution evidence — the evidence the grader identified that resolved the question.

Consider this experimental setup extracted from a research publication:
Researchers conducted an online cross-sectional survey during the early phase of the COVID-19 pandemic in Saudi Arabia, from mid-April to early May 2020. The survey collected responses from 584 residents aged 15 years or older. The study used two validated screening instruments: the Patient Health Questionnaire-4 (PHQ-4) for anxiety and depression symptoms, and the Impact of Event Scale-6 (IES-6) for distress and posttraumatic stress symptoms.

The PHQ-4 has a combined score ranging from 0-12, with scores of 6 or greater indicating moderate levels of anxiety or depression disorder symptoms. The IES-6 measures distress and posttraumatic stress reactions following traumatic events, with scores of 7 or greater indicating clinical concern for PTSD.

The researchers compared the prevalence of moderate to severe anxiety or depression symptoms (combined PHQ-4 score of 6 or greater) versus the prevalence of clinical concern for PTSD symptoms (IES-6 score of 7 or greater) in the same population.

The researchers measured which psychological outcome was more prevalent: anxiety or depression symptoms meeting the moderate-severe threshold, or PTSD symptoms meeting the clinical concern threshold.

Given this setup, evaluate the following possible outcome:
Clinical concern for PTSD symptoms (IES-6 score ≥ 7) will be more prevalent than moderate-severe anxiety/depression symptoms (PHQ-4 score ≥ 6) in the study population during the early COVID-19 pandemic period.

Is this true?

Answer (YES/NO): YES